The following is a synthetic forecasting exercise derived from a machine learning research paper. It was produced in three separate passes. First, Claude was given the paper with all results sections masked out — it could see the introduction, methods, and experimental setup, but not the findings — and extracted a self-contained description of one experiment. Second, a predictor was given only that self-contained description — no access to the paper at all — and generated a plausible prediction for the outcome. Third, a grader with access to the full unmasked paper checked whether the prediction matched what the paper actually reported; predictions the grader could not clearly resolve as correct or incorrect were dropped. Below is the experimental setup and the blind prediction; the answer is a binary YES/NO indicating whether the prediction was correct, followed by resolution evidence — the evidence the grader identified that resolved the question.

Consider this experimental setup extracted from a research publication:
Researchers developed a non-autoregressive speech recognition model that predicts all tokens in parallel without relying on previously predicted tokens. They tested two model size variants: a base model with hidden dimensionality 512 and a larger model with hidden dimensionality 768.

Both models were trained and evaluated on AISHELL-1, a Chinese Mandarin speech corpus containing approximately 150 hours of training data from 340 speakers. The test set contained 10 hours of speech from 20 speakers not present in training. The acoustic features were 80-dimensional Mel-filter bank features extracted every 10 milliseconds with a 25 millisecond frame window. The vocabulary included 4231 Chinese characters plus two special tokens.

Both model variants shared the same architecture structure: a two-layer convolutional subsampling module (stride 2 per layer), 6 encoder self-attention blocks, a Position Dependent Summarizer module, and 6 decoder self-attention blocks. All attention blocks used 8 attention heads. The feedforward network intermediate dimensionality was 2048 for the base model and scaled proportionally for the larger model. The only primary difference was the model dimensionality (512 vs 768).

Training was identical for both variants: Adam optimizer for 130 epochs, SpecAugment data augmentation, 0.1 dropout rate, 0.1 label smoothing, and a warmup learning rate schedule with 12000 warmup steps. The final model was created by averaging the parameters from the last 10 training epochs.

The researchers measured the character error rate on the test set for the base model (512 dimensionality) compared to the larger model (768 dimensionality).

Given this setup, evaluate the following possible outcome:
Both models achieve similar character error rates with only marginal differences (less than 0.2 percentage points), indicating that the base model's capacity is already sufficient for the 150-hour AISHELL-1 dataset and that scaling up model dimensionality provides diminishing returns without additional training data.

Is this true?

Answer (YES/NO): NO